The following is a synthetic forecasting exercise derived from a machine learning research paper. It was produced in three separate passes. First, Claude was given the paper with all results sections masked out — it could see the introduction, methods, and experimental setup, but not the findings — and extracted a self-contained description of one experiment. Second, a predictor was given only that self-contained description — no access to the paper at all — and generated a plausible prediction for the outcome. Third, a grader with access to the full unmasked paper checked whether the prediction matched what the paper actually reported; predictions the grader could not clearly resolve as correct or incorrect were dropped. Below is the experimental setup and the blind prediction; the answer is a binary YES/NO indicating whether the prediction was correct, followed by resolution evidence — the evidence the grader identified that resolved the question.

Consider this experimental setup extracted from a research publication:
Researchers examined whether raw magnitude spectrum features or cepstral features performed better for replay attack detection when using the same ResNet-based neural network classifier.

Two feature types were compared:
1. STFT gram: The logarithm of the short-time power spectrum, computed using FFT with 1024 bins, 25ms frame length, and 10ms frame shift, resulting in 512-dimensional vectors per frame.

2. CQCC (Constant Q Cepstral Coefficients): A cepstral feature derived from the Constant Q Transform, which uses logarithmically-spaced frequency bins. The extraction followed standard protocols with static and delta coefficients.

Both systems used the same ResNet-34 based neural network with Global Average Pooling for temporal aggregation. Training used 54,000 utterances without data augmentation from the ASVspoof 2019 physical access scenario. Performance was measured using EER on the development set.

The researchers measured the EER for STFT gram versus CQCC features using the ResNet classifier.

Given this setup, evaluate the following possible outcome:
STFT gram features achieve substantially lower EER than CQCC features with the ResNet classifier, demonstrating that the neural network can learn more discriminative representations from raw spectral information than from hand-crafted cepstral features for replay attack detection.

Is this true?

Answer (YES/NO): NO